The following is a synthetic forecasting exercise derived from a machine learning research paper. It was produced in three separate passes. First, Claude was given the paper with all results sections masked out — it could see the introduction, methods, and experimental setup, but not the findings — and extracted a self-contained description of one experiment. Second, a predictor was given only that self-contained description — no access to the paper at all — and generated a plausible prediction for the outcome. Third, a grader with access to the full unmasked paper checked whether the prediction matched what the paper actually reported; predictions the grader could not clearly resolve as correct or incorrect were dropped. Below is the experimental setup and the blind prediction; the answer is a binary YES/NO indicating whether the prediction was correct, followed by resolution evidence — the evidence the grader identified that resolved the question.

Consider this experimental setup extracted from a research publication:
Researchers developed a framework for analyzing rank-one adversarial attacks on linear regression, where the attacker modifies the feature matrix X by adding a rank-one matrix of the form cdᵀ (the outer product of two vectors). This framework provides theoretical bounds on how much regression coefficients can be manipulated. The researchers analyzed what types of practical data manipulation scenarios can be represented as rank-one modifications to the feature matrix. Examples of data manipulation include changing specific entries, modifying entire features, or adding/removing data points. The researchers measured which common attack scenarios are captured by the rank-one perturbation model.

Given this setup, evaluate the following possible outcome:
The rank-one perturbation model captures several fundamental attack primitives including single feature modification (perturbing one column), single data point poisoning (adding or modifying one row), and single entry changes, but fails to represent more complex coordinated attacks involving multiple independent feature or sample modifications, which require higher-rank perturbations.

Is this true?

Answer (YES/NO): YES